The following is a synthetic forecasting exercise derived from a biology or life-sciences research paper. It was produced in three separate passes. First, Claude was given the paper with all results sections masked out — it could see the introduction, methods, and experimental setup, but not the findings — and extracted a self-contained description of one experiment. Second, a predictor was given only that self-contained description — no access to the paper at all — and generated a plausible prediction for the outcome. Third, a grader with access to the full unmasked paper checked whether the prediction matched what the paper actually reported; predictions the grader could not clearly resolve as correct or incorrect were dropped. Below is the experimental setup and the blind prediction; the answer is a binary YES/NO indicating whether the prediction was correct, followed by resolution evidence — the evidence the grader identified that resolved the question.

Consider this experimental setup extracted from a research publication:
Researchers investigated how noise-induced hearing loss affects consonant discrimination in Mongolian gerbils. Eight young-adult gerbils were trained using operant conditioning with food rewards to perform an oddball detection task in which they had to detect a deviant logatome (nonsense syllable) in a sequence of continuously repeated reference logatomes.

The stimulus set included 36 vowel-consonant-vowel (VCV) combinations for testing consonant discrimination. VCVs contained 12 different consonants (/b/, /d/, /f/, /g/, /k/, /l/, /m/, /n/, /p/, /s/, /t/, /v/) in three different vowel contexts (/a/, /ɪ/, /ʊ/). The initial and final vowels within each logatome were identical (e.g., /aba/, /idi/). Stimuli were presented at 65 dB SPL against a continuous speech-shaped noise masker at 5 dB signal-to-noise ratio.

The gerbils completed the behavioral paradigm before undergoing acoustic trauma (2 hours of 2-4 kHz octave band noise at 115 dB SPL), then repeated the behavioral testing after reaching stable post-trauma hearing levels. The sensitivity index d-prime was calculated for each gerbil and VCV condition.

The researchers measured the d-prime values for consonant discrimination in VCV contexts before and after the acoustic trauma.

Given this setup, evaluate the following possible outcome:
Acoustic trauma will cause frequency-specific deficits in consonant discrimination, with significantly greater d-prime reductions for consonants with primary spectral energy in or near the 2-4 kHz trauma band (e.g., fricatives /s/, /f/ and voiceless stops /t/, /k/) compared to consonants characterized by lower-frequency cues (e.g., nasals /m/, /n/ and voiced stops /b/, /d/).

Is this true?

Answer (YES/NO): NO